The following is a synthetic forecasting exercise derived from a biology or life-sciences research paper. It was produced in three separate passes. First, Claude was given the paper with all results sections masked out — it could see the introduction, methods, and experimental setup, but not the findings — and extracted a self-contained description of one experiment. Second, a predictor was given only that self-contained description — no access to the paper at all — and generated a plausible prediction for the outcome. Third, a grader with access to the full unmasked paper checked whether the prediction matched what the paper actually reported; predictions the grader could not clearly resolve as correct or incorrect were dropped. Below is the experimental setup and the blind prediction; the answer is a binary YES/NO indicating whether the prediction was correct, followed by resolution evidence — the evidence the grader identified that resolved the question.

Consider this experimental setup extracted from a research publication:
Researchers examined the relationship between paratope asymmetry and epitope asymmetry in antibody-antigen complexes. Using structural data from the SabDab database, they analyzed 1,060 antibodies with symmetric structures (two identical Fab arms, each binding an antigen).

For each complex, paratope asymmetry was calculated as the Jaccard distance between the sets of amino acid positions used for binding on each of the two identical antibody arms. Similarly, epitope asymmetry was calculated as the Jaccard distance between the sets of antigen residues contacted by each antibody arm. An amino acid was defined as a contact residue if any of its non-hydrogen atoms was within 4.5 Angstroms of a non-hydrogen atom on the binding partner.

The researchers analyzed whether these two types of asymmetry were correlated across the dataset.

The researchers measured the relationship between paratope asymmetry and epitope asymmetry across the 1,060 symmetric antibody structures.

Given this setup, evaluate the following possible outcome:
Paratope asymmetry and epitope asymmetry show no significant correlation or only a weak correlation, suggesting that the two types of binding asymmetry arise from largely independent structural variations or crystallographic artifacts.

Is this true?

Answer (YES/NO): NO